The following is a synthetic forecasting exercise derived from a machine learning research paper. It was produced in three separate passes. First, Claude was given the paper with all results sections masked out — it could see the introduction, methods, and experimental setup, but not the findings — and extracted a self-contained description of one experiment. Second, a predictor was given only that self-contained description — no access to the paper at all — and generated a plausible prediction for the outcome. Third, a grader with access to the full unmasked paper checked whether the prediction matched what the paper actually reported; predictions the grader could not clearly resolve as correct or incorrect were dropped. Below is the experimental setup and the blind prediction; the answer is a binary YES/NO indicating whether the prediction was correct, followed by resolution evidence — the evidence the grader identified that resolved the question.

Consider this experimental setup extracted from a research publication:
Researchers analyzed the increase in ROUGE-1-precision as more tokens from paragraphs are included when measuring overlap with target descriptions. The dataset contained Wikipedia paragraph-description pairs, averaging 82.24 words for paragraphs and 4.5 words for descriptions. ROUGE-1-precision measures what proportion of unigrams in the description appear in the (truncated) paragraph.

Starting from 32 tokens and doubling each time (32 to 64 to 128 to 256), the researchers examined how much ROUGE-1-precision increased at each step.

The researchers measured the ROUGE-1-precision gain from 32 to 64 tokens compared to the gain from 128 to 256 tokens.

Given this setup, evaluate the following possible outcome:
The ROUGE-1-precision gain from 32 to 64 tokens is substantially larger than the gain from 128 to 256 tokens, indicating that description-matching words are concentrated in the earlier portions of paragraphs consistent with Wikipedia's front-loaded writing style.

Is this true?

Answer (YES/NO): YES